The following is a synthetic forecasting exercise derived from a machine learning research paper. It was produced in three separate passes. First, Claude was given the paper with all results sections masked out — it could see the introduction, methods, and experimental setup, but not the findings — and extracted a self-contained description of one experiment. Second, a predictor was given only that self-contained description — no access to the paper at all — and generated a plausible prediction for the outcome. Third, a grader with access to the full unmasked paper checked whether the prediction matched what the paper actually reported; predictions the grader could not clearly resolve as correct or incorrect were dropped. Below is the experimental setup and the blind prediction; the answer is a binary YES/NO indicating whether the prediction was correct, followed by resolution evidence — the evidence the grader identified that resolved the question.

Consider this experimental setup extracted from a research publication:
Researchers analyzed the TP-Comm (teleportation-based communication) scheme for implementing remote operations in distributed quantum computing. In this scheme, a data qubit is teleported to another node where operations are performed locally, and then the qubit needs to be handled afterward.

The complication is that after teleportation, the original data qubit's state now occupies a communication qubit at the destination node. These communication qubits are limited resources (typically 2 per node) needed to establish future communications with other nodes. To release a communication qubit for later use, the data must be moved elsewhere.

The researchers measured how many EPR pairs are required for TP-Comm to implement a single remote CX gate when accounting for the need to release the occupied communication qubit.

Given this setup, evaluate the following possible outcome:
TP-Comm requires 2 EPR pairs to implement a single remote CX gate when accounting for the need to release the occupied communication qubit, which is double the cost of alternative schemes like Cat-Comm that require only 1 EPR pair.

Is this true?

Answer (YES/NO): YES